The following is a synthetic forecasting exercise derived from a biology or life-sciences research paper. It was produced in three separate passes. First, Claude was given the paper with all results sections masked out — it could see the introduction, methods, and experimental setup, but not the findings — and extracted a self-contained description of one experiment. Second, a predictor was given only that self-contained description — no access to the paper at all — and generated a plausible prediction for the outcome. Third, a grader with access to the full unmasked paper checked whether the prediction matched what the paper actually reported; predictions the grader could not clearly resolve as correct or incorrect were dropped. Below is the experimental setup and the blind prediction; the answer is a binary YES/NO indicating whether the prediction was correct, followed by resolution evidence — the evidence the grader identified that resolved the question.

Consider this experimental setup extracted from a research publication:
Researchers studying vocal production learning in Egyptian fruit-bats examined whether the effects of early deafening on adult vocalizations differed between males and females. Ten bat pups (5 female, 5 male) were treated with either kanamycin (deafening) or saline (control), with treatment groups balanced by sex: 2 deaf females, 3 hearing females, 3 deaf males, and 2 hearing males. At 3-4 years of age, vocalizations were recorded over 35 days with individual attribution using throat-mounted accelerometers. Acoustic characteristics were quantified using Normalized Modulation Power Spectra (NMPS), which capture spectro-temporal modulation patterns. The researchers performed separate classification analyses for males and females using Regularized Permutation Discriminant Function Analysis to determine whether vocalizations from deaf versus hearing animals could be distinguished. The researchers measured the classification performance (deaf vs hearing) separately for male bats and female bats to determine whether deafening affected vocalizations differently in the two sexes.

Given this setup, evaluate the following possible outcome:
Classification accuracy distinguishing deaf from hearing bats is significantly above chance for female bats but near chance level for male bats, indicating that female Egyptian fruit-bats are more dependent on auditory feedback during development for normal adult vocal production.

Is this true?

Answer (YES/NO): NO